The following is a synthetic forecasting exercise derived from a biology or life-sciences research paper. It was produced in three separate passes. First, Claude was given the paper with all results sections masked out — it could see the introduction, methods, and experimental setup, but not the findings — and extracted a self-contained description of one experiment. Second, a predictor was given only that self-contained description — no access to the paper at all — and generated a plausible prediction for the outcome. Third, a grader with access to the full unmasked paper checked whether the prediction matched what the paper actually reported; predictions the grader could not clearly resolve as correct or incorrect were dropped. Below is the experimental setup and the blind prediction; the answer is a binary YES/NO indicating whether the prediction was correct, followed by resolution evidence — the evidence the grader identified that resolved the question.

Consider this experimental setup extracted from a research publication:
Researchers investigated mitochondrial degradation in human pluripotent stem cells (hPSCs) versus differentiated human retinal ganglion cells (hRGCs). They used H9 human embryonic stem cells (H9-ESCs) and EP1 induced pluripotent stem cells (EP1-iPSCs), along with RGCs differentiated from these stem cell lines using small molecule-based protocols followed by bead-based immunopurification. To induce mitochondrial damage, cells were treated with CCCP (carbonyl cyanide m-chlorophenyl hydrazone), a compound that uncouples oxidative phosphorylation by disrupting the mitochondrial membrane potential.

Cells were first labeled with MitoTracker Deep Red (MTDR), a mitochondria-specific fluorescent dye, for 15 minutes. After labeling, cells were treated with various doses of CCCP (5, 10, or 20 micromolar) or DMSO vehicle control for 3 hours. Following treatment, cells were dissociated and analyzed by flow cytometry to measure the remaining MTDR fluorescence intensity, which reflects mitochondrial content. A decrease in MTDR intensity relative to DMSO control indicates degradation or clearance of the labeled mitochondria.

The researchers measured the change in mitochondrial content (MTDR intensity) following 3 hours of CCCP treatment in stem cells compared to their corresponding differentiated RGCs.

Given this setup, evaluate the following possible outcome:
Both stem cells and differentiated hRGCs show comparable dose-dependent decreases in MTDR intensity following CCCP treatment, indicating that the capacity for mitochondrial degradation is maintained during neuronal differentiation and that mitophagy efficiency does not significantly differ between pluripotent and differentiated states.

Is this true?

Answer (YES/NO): NO